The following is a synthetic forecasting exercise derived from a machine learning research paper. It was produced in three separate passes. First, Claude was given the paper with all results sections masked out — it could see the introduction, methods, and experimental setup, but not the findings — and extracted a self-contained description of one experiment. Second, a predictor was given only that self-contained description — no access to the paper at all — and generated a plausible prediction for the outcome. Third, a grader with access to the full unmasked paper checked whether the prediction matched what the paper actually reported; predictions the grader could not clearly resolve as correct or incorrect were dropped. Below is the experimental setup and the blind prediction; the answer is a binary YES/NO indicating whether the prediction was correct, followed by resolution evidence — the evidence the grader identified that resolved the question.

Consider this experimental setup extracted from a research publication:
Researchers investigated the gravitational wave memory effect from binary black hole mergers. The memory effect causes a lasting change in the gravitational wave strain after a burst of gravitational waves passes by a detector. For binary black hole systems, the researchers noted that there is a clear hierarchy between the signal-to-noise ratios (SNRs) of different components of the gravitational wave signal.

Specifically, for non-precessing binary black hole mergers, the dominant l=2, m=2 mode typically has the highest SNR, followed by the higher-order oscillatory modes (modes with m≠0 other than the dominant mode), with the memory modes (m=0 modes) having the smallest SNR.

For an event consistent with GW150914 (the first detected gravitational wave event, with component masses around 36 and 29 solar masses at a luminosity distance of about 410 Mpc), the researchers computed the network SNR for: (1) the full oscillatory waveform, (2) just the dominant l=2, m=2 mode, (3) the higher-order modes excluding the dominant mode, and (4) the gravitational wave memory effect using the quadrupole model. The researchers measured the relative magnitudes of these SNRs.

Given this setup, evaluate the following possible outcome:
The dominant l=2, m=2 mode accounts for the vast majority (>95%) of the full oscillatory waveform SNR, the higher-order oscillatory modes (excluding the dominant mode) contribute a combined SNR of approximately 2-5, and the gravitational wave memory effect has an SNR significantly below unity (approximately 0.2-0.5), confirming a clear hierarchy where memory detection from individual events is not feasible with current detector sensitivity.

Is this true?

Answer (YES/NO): YES